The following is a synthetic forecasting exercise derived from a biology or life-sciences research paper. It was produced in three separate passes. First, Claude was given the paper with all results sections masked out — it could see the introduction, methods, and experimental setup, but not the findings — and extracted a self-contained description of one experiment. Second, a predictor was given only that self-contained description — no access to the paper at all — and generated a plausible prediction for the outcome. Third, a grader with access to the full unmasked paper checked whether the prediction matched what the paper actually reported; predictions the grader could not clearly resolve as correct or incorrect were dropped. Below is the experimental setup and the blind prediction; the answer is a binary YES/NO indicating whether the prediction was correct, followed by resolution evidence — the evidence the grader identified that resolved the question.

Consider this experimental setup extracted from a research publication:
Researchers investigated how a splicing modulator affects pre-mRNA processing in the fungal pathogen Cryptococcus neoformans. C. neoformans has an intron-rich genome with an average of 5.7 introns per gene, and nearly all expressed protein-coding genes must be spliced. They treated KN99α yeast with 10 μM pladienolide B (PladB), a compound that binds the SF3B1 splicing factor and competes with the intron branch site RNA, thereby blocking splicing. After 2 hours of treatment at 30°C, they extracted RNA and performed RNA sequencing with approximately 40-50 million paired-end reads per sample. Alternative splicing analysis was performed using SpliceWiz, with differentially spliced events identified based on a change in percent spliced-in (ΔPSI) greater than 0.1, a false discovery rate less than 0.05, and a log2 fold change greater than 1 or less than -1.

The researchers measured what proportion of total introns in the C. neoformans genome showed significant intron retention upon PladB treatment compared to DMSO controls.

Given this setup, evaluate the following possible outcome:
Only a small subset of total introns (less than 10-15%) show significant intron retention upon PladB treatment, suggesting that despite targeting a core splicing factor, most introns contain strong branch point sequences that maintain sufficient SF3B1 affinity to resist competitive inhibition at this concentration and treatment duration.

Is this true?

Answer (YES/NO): YES